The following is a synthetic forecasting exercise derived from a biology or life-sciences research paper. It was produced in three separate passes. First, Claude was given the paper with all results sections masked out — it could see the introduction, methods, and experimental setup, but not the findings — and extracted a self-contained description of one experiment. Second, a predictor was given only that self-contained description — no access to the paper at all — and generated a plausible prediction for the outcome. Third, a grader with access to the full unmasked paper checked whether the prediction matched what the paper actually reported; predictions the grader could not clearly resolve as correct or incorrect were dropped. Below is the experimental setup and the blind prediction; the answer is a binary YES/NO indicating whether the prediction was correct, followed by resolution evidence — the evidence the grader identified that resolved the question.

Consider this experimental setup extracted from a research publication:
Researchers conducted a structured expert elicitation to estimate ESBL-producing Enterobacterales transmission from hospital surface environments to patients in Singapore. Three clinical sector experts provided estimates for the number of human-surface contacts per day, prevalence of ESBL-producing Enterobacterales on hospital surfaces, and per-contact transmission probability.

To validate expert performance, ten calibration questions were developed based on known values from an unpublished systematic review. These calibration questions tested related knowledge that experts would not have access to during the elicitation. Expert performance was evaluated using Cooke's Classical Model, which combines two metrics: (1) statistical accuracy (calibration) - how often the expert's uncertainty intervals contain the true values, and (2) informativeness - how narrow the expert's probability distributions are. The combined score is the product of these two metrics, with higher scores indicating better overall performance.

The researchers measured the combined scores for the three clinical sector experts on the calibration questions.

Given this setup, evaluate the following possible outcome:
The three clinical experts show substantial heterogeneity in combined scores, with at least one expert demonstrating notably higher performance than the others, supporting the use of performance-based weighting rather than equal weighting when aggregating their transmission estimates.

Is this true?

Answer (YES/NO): YES